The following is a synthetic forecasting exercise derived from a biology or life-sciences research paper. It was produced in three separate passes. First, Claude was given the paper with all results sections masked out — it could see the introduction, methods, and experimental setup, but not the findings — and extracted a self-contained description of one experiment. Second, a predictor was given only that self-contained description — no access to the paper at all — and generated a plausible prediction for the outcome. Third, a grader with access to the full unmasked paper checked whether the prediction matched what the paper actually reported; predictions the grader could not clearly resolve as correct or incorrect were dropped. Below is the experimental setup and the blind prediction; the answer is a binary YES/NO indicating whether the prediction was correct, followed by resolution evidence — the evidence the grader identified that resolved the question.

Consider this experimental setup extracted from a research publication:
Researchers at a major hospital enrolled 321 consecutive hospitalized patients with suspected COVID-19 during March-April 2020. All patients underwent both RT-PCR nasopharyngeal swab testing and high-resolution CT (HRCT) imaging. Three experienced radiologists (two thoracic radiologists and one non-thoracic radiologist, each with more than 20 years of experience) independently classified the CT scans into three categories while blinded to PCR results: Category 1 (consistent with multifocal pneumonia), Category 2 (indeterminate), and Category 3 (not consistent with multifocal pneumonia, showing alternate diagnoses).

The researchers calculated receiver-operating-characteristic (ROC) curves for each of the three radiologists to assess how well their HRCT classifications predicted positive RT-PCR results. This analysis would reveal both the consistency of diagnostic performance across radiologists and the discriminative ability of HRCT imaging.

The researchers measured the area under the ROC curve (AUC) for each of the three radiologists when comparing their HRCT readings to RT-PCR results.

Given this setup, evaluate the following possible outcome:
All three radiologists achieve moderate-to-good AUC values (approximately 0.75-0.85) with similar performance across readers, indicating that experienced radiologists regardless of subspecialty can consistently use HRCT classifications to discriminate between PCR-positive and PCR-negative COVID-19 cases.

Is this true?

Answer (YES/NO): YES